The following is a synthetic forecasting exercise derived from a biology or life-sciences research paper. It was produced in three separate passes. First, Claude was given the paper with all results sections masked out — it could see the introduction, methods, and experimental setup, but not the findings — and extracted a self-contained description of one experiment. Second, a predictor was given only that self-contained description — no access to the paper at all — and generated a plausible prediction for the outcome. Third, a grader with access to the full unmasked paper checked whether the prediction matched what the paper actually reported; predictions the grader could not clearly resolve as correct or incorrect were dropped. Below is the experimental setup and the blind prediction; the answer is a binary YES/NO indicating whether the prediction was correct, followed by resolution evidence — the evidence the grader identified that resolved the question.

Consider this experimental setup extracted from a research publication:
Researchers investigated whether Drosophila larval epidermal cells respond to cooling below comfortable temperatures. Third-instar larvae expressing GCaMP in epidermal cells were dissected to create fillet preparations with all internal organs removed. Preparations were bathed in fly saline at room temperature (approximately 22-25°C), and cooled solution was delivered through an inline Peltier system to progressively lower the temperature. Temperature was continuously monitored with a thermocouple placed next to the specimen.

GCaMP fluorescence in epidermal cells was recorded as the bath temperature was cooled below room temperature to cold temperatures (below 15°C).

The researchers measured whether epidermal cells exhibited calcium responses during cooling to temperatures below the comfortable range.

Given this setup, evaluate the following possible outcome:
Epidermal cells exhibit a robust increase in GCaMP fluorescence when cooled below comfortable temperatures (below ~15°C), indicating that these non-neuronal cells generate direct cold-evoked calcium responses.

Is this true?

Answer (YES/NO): NO